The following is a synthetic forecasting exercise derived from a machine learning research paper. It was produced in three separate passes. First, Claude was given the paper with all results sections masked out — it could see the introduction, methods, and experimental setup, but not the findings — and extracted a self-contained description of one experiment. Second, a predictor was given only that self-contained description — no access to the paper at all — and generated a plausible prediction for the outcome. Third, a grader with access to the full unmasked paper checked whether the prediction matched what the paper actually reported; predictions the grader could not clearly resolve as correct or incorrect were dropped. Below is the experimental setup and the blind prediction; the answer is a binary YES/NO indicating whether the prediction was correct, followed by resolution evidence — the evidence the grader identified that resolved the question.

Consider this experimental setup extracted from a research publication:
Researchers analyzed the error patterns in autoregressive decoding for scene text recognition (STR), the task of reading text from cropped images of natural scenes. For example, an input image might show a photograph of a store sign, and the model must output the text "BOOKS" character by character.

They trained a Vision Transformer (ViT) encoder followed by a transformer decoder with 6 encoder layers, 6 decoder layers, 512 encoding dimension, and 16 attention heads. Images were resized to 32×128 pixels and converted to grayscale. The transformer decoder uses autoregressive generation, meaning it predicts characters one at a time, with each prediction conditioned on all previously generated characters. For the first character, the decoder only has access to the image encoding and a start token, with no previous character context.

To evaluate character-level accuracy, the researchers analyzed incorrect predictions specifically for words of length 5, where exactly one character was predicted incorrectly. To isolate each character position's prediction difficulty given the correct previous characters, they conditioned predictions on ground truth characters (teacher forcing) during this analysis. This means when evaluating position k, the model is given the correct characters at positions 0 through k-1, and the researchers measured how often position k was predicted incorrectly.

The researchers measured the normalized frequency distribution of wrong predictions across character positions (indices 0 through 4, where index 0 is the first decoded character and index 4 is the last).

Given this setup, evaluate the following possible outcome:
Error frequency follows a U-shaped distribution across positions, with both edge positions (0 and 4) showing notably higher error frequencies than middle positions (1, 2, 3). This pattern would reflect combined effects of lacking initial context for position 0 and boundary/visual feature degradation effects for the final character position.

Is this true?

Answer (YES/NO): NO